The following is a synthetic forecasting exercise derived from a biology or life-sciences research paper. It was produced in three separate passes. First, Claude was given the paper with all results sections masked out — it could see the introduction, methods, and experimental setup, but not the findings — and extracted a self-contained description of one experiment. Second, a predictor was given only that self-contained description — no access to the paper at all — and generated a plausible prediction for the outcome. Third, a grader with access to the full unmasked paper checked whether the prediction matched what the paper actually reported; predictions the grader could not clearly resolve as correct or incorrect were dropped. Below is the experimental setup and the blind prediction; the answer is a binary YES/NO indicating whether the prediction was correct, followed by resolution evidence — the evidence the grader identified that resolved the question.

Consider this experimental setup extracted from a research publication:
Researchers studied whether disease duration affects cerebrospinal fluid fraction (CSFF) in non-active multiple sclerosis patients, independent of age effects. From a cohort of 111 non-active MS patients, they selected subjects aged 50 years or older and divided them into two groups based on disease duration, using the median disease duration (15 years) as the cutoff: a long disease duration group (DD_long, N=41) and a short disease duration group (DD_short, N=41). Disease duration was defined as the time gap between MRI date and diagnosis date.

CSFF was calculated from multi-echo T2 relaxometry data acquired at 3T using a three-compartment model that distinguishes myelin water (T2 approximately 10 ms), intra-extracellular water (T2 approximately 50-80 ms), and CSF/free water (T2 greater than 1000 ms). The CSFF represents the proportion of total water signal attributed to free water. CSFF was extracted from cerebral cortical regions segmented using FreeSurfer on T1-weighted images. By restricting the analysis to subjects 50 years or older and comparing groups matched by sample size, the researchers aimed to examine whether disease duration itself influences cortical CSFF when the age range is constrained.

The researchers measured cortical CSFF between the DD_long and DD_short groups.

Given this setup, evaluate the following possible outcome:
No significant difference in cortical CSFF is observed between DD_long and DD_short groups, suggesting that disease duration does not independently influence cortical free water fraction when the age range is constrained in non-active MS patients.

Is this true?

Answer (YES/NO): NO